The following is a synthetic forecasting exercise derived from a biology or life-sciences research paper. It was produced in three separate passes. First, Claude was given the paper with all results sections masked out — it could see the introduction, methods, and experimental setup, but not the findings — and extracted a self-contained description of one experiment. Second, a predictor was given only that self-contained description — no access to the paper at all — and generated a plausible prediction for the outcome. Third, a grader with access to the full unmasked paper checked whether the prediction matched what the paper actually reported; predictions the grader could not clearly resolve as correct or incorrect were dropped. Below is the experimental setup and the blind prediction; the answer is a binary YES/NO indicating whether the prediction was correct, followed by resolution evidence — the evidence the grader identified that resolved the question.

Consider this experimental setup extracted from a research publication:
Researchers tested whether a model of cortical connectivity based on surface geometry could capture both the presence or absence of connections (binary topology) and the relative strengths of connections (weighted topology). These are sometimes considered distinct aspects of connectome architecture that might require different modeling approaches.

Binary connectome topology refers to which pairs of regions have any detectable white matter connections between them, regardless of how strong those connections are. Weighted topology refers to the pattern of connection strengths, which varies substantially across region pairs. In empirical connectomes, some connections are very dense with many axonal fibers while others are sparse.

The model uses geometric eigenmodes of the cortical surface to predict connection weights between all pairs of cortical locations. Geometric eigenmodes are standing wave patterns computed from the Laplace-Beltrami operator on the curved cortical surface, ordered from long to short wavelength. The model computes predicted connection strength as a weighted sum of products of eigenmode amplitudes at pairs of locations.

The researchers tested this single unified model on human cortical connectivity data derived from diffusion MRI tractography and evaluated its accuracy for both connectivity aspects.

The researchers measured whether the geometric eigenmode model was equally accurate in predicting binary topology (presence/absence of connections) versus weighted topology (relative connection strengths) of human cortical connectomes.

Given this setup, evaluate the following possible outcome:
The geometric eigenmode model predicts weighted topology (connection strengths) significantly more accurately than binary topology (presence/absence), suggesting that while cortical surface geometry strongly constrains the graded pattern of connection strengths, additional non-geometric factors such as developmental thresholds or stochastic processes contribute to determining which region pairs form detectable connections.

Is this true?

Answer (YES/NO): NO